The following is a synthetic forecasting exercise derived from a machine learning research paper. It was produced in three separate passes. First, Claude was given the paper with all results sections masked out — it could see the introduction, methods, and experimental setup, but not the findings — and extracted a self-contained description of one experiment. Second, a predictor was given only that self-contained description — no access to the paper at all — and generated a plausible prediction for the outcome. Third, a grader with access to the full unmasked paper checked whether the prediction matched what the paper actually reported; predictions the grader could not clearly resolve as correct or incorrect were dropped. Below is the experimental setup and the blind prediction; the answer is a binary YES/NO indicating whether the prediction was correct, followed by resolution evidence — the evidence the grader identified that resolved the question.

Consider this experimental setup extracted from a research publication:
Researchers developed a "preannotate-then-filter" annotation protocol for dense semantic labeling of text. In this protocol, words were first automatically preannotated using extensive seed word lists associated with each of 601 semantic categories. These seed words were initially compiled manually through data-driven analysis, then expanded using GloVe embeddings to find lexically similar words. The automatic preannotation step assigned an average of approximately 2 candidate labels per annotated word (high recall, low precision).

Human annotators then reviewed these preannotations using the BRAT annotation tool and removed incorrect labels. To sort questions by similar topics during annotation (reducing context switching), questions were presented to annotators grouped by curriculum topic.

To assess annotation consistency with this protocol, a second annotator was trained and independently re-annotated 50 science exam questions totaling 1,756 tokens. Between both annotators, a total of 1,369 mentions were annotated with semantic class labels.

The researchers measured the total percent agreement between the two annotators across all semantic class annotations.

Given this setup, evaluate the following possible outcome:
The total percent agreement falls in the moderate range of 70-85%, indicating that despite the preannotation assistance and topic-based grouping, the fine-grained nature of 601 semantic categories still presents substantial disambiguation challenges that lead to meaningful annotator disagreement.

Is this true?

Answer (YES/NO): YES